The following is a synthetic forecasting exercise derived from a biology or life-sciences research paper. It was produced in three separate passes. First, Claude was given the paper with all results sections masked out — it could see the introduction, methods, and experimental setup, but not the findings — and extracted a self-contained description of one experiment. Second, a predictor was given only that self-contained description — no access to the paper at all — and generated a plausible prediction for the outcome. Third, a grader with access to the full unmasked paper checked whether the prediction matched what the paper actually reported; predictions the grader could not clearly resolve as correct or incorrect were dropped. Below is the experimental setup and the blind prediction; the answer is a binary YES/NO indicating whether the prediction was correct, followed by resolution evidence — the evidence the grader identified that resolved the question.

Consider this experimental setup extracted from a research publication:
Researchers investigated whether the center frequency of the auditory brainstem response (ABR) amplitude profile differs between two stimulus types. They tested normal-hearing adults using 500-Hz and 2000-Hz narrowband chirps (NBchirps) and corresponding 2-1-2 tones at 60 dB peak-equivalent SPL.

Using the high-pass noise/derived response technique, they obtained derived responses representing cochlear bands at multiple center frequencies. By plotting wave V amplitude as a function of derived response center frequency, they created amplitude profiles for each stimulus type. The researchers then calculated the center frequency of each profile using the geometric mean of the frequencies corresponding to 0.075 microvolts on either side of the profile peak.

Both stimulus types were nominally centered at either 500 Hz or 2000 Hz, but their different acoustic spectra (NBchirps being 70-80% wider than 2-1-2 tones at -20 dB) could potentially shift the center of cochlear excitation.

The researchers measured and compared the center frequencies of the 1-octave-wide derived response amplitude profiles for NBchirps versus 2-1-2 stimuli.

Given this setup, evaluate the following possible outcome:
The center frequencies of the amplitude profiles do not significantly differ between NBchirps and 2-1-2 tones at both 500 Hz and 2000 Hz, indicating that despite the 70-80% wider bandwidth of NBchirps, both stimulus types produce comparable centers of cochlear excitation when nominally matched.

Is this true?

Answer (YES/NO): YES